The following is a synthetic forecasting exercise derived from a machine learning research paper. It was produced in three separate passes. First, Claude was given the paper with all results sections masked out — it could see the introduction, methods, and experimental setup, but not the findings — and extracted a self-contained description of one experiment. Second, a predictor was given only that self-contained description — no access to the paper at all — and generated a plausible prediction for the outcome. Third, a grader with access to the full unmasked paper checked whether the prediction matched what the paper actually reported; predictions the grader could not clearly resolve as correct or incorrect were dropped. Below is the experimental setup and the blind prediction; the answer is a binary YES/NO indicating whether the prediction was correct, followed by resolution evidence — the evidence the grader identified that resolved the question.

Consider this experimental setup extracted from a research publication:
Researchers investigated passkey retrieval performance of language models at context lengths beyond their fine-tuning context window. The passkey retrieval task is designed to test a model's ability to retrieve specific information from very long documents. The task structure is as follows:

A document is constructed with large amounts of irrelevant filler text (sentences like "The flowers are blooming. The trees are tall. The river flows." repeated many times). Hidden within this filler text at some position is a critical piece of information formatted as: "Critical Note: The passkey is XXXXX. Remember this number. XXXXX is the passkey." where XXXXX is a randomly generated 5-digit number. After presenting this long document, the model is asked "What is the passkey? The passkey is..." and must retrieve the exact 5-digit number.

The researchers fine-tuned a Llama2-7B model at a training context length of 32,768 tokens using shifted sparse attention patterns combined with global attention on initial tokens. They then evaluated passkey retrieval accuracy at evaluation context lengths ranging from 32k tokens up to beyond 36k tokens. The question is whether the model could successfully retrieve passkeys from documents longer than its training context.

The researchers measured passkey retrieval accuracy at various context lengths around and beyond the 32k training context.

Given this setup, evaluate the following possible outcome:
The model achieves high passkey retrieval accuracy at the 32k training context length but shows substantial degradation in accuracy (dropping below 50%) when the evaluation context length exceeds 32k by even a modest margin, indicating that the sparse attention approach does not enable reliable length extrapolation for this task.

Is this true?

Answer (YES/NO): NO